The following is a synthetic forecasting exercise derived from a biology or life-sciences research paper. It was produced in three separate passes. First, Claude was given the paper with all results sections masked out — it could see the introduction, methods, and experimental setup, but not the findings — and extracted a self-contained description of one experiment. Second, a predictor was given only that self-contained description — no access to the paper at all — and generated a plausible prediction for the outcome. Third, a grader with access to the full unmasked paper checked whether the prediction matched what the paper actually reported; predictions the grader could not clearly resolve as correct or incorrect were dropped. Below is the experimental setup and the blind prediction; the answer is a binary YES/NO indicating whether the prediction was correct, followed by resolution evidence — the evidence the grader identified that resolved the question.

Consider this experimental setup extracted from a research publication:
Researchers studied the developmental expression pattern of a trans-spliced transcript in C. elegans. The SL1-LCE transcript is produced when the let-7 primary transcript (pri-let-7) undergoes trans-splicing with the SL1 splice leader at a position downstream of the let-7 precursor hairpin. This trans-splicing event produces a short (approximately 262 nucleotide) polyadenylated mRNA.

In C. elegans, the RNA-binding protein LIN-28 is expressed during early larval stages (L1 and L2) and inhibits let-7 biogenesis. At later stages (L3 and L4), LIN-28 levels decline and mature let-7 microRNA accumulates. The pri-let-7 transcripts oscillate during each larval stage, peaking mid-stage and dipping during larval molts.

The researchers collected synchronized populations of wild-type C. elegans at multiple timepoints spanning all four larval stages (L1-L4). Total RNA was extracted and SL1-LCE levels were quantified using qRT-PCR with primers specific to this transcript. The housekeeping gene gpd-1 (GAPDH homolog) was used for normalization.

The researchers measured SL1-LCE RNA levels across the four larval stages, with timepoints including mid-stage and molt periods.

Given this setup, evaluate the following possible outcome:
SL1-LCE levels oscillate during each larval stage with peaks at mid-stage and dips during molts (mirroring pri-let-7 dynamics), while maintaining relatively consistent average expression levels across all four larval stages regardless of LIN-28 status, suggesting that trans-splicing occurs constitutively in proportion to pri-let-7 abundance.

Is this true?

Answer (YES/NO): NO